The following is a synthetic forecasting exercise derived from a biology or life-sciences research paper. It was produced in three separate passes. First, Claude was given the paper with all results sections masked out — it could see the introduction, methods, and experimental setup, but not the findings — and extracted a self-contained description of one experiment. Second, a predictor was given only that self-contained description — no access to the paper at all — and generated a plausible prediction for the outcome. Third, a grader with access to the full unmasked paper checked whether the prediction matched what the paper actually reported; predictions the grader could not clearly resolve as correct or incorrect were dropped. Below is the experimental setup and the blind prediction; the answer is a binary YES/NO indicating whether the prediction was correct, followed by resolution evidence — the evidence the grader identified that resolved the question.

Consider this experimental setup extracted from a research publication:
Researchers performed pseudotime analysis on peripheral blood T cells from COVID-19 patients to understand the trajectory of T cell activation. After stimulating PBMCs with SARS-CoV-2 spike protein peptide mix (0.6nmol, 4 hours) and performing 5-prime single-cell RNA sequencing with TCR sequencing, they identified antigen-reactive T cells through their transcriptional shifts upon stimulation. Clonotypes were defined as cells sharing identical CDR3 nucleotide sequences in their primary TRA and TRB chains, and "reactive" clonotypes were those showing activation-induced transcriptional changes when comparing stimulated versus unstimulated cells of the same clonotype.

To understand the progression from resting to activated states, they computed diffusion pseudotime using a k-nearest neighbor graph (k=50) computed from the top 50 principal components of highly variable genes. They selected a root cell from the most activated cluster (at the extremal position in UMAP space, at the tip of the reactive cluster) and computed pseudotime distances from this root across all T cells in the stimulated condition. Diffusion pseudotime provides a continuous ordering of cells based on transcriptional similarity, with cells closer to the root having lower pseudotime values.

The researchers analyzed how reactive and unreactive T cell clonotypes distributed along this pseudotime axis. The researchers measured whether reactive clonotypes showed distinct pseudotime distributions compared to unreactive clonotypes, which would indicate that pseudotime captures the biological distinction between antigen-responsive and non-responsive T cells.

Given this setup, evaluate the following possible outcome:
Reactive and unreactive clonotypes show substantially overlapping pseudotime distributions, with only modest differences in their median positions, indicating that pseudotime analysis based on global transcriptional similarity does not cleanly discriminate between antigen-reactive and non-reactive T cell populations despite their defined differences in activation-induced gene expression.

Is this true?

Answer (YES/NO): NO